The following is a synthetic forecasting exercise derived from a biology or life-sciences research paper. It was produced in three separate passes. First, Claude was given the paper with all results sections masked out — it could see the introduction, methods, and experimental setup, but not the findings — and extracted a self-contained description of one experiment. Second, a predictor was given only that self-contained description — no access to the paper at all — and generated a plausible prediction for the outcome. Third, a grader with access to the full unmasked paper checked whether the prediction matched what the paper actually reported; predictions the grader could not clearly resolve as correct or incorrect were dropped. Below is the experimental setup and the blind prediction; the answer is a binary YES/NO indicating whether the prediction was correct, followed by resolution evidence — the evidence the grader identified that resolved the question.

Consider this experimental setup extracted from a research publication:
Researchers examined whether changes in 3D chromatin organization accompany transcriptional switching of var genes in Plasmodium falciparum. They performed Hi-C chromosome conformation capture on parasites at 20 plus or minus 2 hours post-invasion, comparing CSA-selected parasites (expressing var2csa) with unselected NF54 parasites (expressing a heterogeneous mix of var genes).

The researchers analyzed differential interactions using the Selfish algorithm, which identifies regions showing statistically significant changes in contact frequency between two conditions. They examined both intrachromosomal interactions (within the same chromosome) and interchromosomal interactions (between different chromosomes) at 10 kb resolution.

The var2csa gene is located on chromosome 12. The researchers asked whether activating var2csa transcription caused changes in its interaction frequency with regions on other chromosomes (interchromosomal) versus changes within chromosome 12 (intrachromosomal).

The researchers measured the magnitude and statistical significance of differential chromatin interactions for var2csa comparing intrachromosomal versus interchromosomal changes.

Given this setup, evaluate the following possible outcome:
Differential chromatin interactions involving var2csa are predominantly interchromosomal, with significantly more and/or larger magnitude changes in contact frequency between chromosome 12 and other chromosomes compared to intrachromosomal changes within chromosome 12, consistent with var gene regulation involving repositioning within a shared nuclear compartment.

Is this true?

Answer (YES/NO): NO